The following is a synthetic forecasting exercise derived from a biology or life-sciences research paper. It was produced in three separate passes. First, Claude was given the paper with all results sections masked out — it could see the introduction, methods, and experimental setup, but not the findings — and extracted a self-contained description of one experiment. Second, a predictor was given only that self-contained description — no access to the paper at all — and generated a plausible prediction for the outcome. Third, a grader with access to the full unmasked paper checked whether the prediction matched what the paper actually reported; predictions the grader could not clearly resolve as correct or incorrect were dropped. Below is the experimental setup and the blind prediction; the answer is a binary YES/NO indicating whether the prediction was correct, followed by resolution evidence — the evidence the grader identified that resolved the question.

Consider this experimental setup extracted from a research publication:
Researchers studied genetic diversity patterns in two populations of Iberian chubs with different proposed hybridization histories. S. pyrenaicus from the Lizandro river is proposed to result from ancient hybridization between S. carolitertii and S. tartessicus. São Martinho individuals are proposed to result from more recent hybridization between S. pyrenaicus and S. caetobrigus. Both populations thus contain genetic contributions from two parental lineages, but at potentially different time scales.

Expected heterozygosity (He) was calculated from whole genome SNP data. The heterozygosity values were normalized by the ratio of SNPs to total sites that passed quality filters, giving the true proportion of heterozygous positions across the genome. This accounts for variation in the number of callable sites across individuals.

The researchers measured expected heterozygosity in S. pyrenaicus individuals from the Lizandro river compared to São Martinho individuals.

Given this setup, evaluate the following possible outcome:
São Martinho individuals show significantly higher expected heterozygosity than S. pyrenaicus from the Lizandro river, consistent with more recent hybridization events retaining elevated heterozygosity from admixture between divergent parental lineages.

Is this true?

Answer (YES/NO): YES